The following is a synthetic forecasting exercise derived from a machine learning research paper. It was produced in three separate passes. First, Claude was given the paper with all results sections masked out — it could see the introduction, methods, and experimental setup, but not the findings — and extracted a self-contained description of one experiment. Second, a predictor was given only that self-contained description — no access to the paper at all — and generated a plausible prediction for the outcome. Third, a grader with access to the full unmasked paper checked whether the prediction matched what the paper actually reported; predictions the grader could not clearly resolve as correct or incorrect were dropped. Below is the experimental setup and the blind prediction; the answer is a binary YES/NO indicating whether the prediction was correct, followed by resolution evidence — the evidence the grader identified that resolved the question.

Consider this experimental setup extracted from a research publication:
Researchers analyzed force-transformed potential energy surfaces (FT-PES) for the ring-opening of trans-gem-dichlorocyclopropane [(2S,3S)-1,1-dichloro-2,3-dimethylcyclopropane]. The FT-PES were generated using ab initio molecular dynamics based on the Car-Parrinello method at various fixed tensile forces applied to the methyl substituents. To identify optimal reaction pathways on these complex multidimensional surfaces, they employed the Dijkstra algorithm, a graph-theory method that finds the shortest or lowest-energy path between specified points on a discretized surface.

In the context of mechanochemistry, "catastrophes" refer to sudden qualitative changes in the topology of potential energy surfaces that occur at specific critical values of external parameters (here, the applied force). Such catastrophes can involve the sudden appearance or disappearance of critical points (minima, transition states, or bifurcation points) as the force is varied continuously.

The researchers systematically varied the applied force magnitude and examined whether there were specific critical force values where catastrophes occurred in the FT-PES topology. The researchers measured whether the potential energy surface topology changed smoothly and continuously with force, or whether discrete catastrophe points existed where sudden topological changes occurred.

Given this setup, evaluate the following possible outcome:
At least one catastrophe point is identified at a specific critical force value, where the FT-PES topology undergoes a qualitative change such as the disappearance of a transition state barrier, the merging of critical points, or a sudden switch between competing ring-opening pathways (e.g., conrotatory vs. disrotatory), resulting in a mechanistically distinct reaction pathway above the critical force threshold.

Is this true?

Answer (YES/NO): YES